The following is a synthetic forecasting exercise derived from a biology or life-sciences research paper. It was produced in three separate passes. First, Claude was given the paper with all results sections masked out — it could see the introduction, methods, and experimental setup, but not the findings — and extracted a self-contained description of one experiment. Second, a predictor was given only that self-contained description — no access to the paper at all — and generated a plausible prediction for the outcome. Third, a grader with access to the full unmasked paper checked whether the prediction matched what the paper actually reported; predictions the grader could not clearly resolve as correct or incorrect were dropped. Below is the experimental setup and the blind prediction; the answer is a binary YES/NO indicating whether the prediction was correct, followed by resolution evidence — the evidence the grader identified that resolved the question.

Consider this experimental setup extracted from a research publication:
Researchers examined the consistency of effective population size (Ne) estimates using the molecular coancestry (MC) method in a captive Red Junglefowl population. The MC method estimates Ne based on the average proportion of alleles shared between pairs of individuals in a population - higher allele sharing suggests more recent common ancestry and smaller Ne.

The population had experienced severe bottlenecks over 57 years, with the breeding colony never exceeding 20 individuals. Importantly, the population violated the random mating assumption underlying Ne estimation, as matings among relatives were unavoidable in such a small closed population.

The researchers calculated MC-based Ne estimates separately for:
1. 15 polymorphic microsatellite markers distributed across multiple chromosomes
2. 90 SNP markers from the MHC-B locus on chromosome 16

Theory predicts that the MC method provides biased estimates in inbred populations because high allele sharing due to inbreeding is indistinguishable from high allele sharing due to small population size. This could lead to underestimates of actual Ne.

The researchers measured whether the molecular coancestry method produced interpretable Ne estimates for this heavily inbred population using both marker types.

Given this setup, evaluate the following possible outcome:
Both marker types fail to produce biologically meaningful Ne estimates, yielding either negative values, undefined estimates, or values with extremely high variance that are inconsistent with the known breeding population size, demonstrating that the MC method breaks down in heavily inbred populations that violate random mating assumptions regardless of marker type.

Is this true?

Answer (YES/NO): NO